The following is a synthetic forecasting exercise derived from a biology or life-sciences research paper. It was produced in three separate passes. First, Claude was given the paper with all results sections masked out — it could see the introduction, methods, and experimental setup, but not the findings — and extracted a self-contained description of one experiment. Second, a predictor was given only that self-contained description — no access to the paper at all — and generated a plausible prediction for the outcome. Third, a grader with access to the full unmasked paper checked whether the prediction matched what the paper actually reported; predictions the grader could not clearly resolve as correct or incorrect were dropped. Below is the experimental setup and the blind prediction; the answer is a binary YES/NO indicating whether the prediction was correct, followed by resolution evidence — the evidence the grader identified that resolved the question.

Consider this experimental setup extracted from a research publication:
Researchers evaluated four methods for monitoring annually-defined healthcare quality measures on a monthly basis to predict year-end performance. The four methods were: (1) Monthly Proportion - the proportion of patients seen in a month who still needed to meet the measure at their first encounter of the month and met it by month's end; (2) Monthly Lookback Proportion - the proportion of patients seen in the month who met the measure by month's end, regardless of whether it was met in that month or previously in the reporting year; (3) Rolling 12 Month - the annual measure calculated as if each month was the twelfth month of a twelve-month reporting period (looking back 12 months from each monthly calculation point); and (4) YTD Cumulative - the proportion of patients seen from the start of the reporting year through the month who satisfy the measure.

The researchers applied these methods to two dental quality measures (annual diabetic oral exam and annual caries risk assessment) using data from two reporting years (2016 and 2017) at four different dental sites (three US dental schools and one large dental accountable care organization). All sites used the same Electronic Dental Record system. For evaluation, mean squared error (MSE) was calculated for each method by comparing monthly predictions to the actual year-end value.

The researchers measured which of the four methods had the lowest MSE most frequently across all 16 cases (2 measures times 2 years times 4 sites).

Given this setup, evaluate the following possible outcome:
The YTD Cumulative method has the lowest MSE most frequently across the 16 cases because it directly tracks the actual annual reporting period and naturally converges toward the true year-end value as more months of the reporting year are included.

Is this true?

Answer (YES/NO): NO